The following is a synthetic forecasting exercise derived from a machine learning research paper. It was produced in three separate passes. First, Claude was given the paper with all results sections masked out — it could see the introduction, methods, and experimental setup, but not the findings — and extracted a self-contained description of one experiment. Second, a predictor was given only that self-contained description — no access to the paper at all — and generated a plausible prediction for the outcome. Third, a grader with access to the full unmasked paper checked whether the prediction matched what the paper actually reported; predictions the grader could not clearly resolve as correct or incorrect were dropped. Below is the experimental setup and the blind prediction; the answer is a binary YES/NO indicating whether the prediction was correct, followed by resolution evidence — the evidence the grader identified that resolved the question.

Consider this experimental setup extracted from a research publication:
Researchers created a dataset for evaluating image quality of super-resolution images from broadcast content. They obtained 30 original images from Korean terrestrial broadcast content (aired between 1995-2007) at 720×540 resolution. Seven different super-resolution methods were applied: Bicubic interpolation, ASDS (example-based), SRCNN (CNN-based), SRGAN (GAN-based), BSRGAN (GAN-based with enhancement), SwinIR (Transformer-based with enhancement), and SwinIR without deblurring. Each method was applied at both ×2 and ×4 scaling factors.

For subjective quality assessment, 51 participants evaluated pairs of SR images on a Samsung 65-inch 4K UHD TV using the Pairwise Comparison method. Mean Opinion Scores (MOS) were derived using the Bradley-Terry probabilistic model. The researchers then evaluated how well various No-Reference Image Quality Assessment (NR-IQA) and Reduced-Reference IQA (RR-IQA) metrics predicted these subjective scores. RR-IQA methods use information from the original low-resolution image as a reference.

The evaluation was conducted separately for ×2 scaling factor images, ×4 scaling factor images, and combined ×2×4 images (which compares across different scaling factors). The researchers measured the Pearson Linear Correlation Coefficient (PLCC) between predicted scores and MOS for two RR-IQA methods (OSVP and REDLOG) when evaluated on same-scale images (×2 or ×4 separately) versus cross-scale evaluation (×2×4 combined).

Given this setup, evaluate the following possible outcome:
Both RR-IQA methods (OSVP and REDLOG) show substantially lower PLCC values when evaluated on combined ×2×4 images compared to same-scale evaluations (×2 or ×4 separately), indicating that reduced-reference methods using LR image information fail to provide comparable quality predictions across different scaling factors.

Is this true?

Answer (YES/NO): YES